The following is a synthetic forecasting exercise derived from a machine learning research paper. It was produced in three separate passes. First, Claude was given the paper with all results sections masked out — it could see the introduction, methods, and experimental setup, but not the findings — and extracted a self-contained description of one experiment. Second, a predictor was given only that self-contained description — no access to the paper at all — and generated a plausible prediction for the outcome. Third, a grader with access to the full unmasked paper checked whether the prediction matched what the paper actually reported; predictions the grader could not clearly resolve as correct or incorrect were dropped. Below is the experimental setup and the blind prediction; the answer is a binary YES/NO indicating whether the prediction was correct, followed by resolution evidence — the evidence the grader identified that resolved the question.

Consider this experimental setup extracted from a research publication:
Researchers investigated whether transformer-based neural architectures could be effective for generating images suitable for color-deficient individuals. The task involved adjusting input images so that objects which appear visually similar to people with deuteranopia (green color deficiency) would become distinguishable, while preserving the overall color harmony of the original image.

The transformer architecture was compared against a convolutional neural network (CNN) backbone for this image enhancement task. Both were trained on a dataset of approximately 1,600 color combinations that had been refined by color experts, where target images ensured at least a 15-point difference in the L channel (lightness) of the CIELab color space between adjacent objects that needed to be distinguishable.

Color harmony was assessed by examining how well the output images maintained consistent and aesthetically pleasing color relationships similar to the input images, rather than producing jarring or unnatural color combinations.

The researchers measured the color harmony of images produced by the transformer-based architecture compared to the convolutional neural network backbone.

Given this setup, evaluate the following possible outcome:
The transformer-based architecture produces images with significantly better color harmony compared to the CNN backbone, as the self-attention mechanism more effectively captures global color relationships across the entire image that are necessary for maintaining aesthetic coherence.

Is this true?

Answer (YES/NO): NO